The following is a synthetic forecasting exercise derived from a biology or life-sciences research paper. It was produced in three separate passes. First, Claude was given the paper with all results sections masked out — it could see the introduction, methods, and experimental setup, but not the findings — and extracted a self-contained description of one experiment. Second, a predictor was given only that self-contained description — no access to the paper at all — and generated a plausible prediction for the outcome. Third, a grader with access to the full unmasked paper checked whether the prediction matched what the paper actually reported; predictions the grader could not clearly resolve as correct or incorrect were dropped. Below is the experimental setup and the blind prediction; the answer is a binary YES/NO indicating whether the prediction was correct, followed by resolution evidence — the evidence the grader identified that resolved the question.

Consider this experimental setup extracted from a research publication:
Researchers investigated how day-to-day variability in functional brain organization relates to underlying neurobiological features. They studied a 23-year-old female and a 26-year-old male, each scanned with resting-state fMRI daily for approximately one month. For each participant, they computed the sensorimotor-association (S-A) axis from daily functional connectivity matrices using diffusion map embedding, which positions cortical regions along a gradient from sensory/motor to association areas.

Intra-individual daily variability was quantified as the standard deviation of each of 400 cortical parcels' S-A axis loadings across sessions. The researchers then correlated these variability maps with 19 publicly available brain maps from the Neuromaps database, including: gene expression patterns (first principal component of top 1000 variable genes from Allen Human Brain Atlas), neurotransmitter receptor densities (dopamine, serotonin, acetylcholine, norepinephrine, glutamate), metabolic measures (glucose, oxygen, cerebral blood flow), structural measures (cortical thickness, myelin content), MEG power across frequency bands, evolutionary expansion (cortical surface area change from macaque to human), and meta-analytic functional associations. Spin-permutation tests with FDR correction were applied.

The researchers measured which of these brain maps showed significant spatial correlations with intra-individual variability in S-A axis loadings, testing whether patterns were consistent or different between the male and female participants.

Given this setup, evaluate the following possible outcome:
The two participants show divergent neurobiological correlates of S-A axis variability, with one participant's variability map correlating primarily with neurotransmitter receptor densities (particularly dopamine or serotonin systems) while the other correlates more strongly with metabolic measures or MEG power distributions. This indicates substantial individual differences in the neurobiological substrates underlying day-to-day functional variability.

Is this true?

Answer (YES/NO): NO